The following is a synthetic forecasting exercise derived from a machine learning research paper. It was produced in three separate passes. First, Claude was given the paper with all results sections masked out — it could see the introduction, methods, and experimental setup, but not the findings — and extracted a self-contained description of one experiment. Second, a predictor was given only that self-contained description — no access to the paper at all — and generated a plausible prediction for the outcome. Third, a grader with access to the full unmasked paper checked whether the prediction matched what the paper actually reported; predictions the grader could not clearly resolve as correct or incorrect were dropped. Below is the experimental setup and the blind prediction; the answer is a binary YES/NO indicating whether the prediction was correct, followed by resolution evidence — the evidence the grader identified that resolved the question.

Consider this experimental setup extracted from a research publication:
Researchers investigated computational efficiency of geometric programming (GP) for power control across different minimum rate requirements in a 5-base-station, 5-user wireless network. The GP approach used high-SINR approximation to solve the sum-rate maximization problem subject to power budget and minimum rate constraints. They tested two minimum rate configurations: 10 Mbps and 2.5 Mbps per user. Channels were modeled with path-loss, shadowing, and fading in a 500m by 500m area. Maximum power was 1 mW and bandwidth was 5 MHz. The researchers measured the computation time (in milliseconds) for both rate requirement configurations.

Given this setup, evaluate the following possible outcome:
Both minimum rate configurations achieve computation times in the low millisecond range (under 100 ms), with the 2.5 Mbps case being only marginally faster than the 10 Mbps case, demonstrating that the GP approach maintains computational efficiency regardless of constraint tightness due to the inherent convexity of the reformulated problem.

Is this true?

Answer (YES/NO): NO